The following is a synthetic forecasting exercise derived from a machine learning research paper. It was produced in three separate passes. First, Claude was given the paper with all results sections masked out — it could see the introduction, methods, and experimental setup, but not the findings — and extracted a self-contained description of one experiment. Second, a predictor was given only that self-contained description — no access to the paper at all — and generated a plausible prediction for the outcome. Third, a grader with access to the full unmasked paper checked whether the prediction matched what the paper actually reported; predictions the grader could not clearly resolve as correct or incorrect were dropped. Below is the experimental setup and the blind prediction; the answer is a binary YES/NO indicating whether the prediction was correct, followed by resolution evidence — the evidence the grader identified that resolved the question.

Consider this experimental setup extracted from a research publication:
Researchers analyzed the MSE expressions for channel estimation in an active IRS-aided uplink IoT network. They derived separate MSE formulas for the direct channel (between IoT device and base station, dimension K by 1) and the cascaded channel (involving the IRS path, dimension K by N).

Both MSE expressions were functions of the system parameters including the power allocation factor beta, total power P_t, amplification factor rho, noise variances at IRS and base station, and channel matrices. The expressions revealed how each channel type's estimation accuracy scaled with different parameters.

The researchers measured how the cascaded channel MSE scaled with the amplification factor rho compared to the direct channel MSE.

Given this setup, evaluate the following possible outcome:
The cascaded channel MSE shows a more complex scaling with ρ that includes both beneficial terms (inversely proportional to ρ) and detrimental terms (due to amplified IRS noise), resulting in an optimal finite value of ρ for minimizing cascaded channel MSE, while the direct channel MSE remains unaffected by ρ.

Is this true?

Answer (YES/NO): NO